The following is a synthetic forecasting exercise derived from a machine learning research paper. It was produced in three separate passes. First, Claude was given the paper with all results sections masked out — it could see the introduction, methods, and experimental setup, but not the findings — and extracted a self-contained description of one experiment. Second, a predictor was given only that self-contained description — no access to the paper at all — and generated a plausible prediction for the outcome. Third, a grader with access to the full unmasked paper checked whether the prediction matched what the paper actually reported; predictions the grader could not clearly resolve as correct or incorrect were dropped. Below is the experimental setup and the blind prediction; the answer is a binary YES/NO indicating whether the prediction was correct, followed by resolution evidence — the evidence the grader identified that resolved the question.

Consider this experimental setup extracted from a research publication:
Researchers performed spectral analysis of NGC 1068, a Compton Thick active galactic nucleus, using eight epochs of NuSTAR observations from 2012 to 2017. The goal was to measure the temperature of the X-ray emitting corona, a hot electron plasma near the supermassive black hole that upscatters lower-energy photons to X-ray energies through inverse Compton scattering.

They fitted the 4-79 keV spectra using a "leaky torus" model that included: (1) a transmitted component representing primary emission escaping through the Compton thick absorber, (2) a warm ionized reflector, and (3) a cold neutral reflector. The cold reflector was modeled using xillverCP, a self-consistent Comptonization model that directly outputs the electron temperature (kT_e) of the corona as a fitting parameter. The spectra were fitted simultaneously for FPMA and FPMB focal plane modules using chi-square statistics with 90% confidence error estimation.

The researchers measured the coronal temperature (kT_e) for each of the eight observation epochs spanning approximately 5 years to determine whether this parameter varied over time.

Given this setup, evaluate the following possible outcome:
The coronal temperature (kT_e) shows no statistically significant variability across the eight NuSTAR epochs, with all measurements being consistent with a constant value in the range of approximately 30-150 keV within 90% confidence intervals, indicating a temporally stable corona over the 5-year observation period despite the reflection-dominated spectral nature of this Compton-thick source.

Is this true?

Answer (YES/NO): NO